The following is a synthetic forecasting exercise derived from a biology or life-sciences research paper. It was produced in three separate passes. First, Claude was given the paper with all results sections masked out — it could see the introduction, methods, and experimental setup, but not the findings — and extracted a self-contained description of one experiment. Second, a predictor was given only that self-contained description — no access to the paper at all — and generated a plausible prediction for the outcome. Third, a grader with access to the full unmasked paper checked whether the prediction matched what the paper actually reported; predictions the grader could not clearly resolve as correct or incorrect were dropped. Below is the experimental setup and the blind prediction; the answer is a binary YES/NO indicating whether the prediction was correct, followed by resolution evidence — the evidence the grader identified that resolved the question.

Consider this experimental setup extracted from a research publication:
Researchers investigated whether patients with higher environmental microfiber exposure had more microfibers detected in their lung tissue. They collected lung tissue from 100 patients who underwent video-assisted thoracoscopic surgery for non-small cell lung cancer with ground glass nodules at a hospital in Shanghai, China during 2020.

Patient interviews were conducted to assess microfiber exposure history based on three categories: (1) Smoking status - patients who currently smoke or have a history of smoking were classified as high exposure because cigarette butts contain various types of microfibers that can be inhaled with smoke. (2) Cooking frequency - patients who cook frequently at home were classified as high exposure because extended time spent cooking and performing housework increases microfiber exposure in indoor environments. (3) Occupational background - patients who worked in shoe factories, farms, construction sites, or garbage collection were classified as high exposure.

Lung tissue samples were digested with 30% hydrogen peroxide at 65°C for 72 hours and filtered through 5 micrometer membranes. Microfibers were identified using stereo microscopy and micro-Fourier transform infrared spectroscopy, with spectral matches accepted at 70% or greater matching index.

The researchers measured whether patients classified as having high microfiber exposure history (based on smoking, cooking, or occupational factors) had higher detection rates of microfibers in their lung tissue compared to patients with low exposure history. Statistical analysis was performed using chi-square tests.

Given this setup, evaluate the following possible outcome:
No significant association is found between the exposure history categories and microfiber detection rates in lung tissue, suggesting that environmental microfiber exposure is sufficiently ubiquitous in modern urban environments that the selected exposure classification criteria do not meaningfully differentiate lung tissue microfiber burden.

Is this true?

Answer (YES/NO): NO